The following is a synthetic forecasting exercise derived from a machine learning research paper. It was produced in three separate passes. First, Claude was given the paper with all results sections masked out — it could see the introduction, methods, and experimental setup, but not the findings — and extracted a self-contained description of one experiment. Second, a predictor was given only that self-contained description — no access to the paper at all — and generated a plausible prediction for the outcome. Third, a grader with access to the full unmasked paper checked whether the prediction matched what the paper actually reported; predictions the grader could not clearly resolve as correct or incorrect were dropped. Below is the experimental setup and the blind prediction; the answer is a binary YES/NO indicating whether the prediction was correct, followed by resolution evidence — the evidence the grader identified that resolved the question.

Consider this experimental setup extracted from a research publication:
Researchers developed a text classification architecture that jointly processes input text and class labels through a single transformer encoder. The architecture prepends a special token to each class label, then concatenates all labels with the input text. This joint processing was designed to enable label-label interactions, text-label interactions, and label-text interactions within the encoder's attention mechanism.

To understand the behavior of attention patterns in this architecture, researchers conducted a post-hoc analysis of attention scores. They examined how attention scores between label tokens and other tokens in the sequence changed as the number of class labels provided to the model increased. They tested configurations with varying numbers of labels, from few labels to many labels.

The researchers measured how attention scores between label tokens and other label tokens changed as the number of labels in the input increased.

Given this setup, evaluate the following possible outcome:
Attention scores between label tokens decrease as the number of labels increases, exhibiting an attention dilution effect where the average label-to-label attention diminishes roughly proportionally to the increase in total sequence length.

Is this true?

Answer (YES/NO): NO